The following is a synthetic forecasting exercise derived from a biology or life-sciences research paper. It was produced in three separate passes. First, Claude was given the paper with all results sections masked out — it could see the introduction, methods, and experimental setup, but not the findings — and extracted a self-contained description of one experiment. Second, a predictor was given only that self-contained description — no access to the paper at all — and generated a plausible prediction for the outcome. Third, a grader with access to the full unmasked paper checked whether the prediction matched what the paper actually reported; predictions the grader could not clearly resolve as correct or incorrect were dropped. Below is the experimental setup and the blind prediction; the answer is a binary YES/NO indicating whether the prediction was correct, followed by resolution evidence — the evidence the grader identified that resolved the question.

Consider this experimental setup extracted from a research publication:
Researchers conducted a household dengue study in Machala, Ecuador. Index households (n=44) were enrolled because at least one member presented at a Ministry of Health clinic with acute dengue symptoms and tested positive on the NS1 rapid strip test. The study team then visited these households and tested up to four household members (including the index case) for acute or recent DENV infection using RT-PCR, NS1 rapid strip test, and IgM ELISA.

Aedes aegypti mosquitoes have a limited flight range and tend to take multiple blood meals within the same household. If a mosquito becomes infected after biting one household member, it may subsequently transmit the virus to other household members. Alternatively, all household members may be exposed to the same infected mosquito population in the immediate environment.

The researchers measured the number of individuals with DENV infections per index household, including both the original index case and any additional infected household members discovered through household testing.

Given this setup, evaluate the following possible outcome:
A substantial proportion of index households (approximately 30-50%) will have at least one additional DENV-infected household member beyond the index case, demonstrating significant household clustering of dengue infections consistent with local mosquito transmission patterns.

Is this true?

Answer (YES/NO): NO